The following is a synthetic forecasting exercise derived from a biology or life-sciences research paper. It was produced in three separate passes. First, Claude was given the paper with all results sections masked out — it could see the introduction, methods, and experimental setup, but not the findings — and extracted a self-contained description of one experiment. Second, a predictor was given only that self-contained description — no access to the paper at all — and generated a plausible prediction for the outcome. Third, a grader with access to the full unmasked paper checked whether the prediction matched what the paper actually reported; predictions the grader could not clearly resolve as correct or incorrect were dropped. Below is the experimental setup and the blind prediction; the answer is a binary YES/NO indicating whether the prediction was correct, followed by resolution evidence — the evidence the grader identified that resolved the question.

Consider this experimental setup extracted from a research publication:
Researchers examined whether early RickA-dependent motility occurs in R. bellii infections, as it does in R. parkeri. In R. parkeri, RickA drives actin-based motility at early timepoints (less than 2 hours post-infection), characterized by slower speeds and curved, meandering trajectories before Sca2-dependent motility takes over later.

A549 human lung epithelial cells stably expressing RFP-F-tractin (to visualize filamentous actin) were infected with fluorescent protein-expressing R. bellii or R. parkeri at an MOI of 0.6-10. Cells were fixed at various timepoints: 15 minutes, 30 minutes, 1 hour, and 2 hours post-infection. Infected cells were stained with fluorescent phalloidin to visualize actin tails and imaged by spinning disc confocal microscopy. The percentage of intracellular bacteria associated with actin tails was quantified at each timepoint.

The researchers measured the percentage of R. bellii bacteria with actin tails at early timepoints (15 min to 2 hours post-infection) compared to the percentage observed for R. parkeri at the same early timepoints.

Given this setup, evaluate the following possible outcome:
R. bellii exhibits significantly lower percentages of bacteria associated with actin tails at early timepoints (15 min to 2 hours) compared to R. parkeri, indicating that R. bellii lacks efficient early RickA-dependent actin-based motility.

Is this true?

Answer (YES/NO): YES